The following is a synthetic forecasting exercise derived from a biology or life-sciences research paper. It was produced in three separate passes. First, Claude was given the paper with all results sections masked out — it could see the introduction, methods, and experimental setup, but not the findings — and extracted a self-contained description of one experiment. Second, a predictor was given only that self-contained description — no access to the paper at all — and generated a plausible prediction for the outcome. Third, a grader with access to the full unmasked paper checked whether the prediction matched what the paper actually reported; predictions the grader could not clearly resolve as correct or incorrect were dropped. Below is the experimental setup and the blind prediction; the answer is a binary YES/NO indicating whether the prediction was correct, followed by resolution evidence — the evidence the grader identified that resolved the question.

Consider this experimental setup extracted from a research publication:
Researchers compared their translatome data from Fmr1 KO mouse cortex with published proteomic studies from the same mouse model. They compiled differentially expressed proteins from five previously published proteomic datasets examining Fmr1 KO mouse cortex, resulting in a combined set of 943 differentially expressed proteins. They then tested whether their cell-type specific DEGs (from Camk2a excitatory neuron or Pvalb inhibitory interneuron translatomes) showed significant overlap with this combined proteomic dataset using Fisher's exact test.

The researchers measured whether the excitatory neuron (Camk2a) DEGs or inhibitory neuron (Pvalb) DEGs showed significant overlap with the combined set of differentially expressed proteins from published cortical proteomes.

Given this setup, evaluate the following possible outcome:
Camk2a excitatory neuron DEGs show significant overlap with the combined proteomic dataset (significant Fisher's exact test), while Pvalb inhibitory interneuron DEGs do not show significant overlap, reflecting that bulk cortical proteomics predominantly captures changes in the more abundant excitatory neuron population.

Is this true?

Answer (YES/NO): NO